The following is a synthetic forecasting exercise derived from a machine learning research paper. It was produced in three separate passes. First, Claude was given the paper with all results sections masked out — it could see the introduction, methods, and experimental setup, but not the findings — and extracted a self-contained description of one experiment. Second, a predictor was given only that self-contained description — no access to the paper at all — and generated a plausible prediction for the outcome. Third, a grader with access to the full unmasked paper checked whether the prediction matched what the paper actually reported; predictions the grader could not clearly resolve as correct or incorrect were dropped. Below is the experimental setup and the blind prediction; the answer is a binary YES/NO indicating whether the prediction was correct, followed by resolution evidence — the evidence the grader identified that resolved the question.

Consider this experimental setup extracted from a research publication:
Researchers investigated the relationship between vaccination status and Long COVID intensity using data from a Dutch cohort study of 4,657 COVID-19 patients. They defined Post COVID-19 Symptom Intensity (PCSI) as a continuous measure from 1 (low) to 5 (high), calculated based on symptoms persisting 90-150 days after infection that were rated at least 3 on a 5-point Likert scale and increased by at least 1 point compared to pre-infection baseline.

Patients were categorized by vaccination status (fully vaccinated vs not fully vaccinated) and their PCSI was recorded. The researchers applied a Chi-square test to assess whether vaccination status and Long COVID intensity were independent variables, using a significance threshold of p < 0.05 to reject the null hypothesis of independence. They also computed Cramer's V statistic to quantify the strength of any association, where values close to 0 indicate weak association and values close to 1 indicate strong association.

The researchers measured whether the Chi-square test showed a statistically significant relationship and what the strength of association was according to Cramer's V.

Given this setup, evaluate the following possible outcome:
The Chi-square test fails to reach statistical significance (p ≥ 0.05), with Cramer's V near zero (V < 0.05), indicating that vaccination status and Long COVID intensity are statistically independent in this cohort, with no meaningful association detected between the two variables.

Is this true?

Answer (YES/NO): NO